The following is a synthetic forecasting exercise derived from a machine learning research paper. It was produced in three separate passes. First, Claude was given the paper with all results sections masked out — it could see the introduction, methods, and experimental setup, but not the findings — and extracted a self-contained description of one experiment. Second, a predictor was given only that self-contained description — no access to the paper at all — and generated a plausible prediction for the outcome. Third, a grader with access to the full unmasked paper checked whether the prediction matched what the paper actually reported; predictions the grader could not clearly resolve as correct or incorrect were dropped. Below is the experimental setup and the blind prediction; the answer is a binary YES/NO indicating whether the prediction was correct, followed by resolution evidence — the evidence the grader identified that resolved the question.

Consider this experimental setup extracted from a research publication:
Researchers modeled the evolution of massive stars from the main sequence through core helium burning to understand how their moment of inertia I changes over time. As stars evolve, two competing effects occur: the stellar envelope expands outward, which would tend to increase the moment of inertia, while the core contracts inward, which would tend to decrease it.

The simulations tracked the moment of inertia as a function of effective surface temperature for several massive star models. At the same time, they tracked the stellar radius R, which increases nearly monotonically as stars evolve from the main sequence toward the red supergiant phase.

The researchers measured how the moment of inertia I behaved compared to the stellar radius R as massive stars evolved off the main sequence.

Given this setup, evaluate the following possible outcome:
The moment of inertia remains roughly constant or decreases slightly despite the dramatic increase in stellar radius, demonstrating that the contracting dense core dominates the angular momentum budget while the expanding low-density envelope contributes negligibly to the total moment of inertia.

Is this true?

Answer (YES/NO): NO